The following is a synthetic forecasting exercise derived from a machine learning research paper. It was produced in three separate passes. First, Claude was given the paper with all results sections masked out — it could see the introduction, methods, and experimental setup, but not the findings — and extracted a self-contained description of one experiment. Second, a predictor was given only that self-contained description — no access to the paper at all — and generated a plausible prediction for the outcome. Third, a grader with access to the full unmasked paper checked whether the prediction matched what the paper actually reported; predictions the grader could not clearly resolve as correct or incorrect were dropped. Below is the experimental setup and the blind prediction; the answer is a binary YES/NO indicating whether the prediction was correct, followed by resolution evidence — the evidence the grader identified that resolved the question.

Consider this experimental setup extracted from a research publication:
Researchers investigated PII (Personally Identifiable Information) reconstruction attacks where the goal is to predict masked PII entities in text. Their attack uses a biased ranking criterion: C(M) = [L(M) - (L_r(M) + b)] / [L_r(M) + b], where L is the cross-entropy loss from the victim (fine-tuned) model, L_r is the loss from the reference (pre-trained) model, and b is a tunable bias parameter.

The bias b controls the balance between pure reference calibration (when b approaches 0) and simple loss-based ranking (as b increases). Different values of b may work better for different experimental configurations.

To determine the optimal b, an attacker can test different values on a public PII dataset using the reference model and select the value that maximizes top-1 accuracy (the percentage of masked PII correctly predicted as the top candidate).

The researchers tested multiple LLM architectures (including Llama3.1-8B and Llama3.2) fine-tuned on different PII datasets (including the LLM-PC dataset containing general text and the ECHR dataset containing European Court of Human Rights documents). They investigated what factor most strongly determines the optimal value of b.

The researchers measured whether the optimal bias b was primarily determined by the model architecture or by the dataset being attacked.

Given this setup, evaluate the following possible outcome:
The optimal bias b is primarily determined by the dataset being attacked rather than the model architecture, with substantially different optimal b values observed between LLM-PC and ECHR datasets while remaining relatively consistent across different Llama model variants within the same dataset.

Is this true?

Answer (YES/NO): NO